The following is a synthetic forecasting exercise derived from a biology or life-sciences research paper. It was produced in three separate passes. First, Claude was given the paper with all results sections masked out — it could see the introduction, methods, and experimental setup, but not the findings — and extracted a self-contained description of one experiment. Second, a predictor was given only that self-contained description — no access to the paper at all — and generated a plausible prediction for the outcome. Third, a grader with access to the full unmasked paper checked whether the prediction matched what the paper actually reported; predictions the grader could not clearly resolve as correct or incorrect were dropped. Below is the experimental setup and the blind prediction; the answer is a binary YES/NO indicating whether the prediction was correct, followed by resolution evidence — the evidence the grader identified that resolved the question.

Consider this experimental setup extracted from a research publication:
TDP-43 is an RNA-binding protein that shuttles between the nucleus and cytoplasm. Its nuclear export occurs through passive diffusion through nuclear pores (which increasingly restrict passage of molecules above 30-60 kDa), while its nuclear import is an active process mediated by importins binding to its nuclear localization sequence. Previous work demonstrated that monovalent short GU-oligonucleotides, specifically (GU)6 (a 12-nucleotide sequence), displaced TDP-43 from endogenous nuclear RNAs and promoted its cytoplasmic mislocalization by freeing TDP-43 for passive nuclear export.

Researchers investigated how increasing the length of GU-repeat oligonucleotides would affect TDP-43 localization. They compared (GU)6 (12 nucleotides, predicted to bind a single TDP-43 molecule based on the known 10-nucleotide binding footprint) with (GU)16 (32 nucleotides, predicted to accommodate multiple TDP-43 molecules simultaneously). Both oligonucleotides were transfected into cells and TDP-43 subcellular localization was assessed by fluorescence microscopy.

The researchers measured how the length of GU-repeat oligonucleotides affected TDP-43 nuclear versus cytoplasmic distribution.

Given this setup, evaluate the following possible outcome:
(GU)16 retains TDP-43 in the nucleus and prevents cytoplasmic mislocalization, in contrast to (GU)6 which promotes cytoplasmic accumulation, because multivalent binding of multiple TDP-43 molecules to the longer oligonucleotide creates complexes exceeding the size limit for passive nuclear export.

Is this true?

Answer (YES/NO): YES